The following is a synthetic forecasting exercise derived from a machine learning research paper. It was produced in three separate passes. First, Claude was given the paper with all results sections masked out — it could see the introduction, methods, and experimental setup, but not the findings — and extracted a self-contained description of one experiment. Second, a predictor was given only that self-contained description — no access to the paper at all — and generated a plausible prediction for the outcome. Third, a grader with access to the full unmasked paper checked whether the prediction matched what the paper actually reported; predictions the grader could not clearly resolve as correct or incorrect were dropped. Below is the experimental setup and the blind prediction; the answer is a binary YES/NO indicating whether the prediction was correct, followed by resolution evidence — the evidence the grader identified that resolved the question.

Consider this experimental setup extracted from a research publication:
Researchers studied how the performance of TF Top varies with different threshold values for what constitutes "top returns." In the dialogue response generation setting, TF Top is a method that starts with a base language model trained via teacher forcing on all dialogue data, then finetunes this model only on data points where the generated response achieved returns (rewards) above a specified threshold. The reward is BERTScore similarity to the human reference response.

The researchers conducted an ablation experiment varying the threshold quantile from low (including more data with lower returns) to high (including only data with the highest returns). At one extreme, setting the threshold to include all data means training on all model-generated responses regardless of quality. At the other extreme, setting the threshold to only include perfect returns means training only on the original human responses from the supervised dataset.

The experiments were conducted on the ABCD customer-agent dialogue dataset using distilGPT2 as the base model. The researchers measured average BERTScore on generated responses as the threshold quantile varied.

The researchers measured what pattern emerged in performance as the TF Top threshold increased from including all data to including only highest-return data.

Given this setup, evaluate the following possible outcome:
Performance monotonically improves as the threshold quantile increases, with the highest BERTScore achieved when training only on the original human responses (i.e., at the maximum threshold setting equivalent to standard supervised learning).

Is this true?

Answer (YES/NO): NO